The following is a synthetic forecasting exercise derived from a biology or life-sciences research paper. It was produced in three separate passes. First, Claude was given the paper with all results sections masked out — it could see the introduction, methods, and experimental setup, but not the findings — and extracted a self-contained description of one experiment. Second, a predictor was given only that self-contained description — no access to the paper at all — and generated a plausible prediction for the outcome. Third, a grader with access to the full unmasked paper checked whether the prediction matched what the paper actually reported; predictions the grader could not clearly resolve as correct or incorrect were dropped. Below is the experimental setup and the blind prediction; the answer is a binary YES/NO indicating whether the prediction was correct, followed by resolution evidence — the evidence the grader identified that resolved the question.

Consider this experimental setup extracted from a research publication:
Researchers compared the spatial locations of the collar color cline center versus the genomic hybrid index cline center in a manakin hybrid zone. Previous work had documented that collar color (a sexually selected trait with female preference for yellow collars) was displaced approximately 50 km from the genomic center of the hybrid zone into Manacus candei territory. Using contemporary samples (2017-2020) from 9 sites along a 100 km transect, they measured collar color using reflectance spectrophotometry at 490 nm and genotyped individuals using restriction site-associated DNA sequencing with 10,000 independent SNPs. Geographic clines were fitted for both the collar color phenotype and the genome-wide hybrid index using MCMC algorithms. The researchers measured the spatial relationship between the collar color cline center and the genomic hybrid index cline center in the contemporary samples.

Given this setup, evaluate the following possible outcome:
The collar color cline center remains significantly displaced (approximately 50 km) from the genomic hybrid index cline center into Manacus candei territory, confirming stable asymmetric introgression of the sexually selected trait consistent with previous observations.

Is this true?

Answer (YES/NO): YES